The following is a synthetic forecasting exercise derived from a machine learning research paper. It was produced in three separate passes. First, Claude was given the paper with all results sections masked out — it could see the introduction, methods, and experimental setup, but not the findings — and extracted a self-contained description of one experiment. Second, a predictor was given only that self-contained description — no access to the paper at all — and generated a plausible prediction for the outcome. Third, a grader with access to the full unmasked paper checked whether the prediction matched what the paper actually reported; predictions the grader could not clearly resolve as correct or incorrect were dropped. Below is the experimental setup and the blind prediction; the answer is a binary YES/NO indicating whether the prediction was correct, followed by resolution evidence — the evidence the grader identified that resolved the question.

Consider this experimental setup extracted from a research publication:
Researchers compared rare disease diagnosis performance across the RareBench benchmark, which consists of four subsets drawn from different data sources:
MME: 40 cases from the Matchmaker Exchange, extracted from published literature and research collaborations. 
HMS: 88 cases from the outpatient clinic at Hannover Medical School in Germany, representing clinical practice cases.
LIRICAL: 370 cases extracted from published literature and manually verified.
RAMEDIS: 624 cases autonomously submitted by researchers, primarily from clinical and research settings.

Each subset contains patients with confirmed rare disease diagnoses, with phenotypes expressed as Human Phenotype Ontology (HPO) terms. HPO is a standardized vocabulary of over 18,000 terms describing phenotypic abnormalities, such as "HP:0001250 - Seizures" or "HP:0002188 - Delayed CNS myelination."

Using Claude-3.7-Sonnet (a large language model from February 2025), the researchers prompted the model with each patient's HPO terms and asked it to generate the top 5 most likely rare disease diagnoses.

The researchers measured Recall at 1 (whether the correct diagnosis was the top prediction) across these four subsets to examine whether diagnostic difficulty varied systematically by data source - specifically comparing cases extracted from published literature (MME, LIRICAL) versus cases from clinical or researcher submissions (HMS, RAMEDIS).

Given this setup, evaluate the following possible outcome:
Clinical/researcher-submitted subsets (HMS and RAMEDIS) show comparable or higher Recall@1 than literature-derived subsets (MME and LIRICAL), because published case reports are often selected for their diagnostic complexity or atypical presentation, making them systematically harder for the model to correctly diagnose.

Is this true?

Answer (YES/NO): YES